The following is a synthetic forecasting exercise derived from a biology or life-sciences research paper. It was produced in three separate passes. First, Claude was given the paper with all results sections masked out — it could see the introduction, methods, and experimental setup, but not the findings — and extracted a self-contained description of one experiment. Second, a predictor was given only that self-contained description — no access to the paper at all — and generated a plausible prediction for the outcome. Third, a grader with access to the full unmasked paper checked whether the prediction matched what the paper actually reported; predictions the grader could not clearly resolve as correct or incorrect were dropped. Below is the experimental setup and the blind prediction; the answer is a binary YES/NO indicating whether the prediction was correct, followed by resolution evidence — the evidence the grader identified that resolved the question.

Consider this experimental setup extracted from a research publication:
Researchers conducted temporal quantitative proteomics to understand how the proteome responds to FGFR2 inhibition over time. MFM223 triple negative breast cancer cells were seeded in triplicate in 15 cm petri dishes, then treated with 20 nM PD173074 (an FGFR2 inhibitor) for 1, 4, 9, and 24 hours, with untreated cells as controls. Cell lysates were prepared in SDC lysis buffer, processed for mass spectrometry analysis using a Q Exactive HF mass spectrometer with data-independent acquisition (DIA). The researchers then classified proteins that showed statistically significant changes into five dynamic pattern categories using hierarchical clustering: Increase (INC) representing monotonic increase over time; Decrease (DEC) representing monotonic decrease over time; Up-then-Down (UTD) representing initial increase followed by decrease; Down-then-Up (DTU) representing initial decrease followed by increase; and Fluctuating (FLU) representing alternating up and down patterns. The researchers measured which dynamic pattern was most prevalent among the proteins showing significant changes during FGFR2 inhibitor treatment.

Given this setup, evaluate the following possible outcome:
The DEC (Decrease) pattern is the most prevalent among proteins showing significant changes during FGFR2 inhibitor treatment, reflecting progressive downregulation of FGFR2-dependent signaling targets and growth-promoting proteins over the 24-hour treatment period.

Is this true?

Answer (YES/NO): NO